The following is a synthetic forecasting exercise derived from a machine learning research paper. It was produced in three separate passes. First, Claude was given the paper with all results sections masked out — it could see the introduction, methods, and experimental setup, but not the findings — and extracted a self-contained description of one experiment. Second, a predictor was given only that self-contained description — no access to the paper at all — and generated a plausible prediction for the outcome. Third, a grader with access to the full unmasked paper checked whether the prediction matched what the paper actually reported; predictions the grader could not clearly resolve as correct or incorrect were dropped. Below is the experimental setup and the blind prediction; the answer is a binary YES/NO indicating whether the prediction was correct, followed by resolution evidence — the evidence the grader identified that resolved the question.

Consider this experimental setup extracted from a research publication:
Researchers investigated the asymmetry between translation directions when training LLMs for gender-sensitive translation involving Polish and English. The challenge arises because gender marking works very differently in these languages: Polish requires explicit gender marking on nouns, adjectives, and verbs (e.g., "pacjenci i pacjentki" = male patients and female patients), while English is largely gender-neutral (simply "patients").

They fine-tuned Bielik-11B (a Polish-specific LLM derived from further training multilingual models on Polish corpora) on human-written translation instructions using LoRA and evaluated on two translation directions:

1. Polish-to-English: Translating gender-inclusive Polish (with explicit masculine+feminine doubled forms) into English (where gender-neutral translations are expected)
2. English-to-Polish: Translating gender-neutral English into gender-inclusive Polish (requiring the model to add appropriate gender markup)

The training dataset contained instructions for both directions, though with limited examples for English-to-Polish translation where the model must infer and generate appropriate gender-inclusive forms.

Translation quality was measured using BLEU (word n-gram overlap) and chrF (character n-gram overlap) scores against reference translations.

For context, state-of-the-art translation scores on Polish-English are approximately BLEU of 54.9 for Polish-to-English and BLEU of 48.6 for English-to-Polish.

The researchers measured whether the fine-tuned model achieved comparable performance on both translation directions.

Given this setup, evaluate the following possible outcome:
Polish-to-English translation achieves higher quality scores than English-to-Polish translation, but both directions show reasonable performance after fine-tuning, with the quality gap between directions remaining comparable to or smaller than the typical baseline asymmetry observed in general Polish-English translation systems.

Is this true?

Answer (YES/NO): NO